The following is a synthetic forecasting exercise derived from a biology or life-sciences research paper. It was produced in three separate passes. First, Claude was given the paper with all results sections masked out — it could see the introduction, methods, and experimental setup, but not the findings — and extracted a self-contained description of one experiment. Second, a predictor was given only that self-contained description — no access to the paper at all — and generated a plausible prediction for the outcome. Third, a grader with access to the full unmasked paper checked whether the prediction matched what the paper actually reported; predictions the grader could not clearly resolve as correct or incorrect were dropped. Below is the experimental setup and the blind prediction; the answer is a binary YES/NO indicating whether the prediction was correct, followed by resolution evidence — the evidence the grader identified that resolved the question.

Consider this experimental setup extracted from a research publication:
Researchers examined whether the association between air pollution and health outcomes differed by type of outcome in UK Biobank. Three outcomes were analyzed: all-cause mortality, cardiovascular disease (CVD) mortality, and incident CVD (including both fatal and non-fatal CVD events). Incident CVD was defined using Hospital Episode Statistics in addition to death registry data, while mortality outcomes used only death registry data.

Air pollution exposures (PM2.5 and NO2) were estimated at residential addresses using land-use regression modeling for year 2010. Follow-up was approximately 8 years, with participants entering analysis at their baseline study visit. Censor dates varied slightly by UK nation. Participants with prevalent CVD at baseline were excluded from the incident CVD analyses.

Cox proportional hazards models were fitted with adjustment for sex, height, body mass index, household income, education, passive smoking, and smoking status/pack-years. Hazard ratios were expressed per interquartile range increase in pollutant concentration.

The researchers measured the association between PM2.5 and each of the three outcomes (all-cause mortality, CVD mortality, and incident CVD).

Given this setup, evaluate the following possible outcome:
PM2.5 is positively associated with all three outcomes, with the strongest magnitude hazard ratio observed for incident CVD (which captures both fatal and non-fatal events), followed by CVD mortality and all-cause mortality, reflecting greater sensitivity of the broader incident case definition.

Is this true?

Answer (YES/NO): NO